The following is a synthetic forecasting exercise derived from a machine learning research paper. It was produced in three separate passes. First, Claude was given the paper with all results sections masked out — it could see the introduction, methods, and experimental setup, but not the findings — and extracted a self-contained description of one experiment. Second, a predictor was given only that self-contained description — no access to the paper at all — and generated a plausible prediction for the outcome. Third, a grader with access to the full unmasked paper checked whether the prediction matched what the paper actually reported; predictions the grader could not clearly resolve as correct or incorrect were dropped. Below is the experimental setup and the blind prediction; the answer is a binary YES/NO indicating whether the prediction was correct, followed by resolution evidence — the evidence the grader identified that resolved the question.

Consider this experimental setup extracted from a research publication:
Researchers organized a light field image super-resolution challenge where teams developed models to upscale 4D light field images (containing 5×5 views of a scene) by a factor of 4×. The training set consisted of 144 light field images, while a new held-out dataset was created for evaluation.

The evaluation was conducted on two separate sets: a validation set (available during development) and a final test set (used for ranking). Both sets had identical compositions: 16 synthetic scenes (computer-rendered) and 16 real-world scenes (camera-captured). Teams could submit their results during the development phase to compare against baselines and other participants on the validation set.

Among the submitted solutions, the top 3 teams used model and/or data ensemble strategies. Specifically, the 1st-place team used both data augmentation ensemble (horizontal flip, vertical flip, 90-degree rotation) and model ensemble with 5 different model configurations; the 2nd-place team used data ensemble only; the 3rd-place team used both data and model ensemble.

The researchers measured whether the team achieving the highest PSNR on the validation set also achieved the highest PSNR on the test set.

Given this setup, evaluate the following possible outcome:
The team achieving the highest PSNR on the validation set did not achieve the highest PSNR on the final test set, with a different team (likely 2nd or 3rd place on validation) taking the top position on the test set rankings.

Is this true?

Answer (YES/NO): NO